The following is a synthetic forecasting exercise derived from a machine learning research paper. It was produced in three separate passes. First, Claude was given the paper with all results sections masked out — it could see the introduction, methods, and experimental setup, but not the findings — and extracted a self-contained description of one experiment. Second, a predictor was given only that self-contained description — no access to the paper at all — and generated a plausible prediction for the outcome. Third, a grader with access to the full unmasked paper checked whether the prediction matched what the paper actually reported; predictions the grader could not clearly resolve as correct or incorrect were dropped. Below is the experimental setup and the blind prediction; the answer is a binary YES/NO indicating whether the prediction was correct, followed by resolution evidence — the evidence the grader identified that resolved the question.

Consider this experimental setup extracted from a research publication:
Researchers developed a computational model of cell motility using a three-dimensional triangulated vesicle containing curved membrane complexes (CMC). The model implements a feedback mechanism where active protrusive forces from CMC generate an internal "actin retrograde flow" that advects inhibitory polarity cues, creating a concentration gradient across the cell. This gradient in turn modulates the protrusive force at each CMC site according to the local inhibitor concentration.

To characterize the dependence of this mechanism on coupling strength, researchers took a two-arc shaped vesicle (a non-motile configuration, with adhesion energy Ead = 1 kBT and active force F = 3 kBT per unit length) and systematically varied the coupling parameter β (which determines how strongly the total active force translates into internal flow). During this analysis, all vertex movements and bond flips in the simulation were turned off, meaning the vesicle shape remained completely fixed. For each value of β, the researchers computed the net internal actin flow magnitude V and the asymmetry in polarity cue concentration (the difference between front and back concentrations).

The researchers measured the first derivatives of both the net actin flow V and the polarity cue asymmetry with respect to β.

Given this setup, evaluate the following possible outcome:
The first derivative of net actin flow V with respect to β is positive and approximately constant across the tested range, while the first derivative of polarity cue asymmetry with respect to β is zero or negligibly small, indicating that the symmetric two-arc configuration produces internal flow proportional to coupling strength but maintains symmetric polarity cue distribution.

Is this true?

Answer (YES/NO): NO